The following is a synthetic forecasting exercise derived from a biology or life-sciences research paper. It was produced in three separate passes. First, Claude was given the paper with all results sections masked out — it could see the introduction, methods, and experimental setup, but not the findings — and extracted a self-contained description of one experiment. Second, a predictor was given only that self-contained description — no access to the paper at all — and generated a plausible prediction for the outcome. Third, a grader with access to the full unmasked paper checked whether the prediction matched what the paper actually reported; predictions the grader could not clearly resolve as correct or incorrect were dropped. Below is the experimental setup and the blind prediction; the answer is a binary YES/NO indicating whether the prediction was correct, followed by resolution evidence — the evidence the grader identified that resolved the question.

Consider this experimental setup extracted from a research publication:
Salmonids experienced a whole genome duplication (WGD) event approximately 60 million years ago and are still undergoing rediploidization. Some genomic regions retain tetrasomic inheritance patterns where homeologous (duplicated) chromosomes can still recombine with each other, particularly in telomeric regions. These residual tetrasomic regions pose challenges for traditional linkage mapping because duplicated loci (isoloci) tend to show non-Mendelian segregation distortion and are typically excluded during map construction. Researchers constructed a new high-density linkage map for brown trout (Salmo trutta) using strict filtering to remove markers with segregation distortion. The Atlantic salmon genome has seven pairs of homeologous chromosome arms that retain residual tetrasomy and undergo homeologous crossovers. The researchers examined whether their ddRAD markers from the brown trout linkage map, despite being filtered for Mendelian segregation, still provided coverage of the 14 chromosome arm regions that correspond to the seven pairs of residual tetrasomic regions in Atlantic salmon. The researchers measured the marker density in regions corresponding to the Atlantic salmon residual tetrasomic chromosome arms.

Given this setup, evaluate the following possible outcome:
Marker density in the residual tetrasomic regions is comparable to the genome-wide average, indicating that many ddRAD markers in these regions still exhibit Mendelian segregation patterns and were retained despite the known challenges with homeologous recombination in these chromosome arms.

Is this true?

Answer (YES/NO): NO